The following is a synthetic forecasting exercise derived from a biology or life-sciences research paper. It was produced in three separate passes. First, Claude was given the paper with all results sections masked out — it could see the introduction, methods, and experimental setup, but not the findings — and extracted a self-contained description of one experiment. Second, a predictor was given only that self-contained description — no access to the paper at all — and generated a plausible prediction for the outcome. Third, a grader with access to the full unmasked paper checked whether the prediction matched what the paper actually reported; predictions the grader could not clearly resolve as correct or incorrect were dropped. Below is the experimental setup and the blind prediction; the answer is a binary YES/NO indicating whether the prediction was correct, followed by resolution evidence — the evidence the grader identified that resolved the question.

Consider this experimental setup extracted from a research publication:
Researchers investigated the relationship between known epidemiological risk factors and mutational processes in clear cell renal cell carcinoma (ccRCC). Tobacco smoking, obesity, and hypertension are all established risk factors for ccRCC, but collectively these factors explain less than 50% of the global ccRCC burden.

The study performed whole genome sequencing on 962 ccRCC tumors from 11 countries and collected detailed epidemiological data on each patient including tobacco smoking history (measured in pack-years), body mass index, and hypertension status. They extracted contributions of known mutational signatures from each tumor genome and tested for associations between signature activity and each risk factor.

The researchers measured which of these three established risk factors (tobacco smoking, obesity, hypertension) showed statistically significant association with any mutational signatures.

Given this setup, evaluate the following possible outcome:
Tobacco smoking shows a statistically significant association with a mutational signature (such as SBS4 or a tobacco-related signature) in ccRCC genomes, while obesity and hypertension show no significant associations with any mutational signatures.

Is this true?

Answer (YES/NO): YES